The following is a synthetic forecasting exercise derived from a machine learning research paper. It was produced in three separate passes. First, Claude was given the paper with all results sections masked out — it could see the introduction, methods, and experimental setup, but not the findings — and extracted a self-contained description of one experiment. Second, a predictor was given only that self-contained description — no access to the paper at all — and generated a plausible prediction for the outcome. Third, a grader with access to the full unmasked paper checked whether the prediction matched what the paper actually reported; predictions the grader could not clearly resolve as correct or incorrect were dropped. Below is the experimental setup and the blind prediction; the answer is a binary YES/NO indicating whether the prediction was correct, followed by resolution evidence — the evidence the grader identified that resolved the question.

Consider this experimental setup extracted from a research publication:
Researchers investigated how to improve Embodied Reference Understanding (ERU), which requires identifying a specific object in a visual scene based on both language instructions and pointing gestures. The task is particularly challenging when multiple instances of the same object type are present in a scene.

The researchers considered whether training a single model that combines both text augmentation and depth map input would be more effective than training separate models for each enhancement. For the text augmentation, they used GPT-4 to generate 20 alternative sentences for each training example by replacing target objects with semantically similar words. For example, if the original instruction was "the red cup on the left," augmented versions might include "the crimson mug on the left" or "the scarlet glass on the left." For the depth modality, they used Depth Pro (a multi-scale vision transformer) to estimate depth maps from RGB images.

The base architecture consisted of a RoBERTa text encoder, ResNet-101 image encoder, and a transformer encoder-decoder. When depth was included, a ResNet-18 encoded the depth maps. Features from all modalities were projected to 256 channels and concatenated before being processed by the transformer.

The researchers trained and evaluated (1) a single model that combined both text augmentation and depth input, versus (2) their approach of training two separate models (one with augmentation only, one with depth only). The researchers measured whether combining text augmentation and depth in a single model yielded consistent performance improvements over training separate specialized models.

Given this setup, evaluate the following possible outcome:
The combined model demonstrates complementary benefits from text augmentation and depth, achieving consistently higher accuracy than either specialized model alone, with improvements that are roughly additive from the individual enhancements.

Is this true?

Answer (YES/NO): NO